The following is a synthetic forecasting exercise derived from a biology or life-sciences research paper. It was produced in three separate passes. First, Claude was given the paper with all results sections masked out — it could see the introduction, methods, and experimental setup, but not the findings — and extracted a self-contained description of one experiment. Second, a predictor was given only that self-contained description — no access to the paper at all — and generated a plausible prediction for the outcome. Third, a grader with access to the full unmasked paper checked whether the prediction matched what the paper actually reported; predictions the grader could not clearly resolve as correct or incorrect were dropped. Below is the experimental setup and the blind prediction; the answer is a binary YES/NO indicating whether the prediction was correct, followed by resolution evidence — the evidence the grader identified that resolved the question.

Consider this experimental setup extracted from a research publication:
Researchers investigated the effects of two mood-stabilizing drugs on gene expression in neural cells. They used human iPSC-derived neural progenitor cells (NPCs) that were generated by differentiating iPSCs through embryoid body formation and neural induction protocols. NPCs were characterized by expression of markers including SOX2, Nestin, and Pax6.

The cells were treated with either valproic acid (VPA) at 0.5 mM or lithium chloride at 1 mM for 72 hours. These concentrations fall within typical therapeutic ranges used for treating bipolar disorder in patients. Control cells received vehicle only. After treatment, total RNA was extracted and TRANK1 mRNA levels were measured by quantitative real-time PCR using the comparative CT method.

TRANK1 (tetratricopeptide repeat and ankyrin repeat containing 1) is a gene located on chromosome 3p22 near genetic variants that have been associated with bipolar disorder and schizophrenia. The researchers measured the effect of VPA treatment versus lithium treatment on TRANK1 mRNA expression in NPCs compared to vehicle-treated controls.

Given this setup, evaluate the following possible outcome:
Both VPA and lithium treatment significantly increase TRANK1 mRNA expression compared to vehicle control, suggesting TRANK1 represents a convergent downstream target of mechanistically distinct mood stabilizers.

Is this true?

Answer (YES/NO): NO